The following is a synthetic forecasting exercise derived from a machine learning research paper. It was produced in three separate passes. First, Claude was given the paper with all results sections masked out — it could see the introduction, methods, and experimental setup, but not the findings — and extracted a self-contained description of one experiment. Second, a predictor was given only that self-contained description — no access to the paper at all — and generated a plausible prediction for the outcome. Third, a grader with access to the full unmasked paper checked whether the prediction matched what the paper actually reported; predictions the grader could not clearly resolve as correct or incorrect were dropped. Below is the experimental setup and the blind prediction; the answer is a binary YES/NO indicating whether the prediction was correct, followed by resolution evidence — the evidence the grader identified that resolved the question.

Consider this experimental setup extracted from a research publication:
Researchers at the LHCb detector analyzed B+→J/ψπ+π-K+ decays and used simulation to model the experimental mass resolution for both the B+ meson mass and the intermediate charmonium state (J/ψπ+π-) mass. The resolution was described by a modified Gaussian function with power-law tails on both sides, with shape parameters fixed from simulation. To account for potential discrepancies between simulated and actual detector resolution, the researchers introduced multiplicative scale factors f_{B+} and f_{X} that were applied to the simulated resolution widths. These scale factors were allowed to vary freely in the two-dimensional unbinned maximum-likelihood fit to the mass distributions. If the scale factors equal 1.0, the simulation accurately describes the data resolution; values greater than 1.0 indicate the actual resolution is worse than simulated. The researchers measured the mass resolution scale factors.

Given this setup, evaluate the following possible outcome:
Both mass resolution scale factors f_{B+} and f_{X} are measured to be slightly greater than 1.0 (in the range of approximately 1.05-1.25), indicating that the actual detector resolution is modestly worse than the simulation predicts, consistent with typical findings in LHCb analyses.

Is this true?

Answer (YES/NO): YES